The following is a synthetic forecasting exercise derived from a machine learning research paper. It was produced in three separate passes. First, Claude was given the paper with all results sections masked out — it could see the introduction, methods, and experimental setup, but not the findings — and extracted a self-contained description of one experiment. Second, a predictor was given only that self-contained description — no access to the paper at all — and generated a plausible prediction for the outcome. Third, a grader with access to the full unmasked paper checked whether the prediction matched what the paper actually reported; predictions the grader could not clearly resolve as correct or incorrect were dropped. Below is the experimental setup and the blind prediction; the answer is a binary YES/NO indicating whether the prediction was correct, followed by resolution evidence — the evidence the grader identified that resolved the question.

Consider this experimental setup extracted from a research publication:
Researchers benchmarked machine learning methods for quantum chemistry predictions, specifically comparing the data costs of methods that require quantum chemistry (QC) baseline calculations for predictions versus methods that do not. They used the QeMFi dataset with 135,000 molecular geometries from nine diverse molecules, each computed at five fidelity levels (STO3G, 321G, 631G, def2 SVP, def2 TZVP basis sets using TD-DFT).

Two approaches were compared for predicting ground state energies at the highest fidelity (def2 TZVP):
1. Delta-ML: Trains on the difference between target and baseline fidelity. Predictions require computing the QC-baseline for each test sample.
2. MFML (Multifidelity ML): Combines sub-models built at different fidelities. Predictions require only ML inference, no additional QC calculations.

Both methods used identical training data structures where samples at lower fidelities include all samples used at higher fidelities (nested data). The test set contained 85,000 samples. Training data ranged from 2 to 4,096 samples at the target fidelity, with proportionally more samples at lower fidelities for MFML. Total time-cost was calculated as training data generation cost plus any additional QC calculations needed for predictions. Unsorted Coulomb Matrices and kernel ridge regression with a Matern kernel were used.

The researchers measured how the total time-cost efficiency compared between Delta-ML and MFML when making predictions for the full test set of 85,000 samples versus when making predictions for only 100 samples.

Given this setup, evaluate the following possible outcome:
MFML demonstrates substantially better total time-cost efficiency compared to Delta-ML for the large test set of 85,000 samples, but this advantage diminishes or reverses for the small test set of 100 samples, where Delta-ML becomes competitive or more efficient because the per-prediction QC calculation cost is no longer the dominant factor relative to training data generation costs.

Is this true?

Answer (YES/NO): YES